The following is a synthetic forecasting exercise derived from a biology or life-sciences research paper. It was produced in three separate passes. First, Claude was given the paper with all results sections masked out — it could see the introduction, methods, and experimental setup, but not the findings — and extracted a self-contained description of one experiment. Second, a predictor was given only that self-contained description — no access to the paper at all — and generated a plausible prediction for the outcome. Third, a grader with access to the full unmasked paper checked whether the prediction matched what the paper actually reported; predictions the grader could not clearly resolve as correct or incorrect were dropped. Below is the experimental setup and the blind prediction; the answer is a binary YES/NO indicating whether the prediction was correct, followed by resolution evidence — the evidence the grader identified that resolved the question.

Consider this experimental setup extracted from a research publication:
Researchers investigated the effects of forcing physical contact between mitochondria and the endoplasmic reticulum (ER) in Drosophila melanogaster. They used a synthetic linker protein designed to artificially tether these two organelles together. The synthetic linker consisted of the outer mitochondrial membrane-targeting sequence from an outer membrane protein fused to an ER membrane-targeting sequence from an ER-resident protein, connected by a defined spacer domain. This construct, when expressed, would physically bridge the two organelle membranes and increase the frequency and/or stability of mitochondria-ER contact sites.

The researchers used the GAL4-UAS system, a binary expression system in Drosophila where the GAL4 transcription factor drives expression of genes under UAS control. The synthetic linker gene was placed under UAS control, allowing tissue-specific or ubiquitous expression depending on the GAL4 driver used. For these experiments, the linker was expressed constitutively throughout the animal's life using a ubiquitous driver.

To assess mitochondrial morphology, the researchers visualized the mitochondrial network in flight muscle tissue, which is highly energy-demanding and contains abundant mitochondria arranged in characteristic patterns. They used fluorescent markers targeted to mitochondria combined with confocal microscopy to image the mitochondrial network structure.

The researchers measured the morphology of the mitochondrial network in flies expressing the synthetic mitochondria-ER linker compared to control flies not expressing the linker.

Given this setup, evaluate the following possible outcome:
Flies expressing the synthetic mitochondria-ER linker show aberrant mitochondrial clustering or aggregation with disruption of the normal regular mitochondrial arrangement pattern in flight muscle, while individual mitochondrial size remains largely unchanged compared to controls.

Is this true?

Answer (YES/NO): NO